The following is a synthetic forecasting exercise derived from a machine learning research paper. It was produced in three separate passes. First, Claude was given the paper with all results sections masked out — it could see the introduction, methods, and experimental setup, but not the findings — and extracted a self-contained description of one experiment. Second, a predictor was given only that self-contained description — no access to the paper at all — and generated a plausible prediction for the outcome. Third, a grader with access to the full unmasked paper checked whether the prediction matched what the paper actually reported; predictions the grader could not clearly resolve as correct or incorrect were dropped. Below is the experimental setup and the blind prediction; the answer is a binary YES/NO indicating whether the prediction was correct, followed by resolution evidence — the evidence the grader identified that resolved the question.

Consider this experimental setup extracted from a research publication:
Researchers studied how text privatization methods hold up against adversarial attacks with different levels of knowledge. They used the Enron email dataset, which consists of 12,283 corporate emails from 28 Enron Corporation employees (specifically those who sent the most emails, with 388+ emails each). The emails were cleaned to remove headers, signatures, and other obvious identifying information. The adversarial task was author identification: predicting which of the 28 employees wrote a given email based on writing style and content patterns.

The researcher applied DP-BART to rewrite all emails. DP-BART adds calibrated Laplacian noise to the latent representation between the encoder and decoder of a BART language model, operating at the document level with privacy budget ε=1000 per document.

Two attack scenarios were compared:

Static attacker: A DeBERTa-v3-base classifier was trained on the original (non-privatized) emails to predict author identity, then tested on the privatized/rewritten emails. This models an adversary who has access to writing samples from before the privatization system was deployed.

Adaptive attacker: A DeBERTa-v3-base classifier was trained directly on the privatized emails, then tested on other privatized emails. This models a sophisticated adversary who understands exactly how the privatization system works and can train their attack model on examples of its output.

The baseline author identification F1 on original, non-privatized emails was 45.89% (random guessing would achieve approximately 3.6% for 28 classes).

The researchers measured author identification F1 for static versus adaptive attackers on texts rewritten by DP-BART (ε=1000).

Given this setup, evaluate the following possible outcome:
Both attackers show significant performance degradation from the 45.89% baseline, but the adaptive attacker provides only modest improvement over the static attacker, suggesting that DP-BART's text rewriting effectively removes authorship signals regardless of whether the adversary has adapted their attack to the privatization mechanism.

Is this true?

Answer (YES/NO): YES